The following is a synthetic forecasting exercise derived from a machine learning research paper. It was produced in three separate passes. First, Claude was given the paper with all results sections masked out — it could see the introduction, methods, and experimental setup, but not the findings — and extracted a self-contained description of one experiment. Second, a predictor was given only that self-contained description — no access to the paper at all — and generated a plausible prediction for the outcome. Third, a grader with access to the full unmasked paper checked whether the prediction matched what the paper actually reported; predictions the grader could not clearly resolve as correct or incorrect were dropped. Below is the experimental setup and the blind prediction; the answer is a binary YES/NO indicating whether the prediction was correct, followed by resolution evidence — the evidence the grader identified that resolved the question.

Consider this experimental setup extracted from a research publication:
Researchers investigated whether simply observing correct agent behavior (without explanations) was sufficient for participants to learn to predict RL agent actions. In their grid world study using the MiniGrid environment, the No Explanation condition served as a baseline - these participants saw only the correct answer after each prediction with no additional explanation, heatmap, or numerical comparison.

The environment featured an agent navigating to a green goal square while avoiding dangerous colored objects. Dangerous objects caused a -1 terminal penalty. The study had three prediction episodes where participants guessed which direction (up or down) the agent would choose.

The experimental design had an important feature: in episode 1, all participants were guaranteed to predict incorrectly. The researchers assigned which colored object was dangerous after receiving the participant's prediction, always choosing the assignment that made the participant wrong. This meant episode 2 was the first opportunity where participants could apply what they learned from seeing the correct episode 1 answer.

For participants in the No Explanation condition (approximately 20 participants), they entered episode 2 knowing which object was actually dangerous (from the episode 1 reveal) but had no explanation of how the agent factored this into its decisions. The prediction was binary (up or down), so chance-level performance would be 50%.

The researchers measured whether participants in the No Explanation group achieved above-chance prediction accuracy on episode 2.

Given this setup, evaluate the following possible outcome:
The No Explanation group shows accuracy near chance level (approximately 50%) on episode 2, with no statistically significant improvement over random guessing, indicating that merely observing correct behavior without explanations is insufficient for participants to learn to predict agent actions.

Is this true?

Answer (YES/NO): NO